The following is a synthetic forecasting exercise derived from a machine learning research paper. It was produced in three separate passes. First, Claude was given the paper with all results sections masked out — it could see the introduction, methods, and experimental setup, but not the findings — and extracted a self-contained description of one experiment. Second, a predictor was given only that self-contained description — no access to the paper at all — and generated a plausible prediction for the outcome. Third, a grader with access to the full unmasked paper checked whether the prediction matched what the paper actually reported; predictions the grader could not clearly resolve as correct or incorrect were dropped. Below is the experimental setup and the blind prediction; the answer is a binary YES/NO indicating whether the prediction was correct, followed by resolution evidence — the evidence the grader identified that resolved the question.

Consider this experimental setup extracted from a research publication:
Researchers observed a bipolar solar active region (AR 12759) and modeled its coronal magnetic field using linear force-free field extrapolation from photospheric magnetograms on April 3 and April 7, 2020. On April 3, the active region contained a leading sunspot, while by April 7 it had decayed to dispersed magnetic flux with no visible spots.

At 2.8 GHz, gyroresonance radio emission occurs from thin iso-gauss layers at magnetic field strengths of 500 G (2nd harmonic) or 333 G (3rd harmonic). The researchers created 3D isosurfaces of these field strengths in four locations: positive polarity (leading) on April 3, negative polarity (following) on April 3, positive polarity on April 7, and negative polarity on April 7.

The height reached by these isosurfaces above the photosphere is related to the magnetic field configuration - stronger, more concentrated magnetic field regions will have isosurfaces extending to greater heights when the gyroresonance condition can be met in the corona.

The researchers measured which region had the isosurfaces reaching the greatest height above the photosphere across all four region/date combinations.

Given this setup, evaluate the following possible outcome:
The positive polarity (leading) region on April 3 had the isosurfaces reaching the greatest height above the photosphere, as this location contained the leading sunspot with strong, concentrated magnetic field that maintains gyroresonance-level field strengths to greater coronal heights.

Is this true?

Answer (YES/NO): YES